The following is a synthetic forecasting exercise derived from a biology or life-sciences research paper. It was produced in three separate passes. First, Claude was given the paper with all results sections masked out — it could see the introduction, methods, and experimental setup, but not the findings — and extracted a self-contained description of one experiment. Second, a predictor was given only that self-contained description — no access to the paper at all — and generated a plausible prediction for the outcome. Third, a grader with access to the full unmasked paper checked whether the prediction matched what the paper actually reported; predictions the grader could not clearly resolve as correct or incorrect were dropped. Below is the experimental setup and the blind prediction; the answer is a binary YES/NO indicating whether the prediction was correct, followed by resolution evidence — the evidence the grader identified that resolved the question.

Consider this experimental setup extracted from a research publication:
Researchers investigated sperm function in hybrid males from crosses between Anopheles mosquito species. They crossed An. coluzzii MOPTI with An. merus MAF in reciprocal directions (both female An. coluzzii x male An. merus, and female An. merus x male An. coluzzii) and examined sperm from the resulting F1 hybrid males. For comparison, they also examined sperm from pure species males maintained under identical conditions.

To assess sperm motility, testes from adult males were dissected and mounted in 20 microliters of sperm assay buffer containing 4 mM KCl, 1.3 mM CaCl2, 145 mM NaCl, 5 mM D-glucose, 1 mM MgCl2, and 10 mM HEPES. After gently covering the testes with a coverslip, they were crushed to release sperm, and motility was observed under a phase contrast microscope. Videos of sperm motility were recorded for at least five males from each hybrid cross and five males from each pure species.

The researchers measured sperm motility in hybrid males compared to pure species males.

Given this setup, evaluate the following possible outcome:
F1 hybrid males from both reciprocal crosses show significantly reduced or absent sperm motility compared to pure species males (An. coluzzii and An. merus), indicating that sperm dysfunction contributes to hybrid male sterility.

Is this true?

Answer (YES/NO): YES